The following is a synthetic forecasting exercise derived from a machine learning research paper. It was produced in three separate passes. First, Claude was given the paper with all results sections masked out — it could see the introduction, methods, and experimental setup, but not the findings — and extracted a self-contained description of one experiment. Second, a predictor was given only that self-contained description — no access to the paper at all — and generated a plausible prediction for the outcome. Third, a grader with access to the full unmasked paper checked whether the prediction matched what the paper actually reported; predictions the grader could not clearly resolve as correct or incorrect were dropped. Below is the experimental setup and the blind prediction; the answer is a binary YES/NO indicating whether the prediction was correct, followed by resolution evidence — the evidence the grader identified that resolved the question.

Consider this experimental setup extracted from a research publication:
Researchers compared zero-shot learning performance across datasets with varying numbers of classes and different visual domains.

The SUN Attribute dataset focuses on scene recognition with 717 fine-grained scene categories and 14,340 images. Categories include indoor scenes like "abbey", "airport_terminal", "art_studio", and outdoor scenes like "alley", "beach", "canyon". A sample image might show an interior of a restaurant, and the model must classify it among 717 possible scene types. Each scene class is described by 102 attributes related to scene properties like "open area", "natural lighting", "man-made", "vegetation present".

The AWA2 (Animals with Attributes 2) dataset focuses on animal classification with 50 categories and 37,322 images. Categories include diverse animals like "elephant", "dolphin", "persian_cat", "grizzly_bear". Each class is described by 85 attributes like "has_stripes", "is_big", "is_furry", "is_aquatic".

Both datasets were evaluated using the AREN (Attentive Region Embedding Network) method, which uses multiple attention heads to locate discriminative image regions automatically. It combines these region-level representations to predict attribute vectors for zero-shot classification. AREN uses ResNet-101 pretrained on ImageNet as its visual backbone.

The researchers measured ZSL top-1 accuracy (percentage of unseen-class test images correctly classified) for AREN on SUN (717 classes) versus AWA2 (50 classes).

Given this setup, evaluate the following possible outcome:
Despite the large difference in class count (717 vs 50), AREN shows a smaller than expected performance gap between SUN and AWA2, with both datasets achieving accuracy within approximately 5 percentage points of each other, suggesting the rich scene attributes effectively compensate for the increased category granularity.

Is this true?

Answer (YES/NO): NO